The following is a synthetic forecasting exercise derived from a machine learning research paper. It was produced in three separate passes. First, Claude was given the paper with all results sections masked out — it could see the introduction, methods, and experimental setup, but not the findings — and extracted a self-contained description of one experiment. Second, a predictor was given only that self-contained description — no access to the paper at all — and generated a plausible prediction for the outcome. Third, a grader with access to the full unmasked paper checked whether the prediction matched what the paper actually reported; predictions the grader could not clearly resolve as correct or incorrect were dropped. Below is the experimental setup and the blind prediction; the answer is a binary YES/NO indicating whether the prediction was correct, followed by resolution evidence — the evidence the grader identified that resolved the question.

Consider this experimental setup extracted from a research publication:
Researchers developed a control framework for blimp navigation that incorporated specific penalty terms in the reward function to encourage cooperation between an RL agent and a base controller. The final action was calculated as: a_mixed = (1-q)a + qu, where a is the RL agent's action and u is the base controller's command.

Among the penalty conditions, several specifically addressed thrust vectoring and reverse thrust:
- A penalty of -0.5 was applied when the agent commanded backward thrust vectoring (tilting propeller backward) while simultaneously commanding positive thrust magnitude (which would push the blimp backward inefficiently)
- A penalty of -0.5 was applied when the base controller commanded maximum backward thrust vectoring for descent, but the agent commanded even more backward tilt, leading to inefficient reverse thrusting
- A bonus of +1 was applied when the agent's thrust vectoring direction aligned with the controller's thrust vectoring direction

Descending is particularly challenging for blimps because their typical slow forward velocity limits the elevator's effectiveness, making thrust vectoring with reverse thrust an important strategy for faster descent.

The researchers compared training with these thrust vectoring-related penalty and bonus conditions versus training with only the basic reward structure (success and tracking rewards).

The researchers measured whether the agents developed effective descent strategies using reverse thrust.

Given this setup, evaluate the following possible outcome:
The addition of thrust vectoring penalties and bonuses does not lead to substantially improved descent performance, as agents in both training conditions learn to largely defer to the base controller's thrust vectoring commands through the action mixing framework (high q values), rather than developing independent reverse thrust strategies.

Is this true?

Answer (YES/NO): NO